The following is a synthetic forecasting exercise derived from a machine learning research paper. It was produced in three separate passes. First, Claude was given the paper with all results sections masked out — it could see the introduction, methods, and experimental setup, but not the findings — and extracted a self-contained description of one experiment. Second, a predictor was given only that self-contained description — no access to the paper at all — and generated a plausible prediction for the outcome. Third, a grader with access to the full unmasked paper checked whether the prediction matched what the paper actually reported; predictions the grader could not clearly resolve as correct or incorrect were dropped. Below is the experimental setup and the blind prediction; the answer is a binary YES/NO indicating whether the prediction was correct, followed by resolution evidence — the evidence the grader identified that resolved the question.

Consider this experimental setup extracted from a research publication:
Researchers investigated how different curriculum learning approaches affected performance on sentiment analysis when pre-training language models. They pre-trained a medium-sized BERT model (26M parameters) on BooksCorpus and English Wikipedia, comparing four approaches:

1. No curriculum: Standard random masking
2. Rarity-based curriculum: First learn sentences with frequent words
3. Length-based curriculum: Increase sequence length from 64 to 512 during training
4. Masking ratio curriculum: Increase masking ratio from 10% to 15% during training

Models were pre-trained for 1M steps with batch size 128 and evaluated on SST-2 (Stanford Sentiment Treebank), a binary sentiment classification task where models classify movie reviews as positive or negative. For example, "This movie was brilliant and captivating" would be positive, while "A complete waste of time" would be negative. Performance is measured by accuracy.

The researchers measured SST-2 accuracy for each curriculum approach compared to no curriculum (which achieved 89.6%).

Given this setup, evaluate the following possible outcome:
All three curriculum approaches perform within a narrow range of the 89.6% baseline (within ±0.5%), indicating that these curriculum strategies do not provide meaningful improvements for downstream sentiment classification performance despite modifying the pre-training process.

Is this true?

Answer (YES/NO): YES